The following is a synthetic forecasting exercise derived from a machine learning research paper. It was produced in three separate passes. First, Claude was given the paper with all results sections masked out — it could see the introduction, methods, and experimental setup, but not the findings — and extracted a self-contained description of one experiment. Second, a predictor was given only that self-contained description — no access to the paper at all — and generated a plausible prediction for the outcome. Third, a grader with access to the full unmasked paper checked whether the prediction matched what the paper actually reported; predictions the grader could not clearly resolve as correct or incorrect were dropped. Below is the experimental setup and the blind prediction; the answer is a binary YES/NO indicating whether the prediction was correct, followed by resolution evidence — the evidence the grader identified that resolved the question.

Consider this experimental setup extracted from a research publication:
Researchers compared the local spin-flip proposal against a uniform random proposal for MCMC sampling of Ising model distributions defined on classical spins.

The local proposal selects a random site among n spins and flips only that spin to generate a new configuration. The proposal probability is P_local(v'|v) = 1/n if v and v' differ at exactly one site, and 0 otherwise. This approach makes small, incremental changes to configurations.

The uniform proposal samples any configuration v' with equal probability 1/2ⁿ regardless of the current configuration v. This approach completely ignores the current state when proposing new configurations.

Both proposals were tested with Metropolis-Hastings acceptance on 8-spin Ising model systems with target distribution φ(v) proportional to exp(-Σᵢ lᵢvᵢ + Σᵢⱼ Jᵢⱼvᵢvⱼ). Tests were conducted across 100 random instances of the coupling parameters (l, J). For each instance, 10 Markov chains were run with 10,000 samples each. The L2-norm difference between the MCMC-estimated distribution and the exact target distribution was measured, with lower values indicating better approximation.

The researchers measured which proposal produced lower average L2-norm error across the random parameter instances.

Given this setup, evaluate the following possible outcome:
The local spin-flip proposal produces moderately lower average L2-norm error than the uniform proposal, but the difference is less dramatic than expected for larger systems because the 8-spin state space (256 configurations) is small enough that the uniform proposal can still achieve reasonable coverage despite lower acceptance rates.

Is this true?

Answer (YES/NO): NO